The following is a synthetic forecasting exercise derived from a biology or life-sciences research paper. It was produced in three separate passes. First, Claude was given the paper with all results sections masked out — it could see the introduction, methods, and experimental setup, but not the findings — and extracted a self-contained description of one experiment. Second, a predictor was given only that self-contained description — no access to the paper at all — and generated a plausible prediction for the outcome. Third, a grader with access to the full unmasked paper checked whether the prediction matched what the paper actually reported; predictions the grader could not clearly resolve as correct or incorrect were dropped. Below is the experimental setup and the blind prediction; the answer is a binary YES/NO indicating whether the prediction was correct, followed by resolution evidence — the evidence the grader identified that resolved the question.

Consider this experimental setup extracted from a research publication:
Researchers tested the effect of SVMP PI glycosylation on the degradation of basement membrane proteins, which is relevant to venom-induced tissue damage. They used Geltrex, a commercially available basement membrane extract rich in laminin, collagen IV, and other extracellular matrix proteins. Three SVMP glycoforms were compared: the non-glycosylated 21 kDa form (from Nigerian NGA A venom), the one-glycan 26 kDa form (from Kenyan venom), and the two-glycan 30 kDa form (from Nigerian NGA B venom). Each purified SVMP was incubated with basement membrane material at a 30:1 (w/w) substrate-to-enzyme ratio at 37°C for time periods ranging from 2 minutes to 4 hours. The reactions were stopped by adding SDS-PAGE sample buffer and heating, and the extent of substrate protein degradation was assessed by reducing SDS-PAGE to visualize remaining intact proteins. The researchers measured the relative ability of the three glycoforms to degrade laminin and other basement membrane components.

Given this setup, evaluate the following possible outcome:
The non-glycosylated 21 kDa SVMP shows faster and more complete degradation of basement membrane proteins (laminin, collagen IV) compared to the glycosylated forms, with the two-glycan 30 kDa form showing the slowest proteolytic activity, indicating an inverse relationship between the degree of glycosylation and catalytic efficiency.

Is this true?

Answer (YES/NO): YES